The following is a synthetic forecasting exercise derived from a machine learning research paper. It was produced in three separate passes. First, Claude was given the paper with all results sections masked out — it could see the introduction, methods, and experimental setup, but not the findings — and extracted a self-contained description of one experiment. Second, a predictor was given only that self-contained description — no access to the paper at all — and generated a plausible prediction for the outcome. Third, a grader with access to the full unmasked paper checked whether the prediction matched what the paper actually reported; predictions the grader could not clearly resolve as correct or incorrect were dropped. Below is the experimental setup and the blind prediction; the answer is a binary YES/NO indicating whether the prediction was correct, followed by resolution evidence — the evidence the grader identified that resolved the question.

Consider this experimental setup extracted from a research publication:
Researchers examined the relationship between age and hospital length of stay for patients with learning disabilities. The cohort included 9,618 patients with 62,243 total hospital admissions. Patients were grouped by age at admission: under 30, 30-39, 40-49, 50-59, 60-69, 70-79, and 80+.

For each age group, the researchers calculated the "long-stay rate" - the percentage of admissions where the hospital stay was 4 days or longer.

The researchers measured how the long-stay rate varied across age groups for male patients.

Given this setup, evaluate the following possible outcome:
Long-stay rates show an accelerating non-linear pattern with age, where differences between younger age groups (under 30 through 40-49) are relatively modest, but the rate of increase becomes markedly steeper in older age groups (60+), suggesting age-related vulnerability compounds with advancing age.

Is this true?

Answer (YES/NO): NO